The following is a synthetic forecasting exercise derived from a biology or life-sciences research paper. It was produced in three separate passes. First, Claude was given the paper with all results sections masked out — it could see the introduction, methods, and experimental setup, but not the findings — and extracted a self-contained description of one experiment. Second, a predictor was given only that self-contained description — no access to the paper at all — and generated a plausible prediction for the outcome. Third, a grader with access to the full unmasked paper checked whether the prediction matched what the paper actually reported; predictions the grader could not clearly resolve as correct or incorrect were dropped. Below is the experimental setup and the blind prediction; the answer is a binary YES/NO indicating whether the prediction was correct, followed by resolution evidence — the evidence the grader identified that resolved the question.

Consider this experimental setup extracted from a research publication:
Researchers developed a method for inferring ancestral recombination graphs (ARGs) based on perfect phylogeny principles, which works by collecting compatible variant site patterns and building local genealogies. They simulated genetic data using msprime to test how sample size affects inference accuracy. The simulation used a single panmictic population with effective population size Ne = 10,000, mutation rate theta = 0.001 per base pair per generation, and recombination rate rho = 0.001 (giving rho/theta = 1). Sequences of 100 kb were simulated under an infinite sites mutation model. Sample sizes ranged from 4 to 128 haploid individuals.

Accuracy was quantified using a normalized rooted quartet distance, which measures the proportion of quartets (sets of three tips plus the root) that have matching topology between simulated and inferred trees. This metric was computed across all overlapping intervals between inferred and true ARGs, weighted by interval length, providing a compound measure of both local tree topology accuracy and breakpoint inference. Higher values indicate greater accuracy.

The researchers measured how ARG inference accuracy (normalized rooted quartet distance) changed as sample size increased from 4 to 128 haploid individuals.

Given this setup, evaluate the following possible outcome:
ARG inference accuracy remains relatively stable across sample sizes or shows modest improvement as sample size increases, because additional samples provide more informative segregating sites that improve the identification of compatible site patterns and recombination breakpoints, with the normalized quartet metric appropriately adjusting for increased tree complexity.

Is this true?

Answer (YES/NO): NO